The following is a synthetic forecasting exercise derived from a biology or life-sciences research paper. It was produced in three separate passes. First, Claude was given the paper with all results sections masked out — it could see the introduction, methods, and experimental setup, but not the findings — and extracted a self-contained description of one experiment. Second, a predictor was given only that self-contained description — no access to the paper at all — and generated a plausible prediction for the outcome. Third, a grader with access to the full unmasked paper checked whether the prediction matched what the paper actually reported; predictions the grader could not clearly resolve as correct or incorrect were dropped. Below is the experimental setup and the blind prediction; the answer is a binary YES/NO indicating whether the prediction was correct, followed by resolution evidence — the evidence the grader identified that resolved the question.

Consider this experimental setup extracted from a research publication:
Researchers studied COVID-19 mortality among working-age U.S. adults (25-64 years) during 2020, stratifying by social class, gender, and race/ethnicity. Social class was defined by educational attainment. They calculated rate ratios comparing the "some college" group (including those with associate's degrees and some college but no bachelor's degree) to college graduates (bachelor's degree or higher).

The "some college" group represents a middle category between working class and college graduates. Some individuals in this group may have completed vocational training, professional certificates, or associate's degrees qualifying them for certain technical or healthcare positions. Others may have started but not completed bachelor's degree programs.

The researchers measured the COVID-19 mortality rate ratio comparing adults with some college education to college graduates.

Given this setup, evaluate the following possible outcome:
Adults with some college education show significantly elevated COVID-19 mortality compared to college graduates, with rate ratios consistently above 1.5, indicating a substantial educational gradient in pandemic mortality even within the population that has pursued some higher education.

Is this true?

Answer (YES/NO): YES